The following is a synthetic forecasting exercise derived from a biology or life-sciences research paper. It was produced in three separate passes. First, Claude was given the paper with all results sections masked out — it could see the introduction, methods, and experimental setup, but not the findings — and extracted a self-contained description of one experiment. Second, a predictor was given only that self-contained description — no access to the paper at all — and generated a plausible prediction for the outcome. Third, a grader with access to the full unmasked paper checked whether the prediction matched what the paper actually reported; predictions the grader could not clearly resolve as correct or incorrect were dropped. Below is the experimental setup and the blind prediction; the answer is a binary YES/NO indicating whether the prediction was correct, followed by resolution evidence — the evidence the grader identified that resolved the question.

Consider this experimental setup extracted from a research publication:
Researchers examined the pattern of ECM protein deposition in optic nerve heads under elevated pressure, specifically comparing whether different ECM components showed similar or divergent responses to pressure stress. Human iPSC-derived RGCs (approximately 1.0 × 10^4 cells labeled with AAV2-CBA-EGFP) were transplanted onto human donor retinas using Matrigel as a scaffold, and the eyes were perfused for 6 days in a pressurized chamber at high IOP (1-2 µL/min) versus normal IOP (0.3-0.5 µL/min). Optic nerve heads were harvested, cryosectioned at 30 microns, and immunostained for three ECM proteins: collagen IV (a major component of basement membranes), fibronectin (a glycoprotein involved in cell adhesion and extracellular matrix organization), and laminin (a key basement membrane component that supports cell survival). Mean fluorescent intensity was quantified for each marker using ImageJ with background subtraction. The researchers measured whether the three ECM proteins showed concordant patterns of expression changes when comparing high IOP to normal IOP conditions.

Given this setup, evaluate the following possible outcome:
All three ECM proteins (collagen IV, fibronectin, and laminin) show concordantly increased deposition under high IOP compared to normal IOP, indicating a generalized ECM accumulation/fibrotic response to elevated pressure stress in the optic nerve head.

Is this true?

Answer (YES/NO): YES